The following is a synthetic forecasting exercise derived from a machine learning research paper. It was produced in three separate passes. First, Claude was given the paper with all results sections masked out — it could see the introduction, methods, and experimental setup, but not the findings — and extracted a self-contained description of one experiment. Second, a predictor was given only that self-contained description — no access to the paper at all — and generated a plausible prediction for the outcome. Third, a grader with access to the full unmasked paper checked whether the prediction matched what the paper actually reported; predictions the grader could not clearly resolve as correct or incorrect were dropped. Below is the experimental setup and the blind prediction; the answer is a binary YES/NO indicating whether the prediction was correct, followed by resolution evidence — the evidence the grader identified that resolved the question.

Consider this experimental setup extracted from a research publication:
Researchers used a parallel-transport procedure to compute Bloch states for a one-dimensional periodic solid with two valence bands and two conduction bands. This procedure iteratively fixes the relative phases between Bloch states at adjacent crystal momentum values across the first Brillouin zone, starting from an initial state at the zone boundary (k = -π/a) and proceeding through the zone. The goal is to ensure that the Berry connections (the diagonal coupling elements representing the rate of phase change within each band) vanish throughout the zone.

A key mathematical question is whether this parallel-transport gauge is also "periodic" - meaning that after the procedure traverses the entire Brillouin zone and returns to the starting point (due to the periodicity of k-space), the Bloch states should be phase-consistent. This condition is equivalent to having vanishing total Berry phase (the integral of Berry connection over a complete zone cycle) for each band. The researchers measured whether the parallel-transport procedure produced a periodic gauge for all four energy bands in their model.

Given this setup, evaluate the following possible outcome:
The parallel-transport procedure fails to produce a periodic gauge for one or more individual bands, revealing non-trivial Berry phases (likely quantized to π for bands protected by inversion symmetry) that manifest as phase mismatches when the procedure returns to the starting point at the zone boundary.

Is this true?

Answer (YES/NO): NO